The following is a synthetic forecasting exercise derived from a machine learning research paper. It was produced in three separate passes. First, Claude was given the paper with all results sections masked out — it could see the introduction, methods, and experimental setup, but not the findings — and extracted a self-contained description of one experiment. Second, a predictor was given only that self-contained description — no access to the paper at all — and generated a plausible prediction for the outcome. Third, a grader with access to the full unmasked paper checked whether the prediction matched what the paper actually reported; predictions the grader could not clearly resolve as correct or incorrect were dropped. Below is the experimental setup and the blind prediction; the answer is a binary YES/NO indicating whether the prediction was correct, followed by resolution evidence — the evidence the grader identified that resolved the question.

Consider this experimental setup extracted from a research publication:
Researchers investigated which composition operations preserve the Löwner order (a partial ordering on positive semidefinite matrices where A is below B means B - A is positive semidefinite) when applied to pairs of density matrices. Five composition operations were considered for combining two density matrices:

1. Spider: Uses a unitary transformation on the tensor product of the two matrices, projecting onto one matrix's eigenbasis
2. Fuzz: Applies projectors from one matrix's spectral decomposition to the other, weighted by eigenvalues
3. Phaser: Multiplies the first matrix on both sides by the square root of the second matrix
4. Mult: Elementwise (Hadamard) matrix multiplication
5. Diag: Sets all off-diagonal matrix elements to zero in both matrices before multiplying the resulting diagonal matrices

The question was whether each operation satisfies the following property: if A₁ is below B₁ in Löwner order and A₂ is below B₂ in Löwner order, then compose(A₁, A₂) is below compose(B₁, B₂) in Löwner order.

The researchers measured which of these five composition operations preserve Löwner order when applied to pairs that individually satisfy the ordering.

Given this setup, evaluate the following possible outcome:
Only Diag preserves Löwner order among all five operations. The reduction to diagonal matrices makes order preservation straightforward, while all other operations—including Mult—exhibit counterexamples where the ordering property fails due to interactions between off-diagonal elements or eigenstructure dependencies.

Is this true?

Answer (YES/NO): NO